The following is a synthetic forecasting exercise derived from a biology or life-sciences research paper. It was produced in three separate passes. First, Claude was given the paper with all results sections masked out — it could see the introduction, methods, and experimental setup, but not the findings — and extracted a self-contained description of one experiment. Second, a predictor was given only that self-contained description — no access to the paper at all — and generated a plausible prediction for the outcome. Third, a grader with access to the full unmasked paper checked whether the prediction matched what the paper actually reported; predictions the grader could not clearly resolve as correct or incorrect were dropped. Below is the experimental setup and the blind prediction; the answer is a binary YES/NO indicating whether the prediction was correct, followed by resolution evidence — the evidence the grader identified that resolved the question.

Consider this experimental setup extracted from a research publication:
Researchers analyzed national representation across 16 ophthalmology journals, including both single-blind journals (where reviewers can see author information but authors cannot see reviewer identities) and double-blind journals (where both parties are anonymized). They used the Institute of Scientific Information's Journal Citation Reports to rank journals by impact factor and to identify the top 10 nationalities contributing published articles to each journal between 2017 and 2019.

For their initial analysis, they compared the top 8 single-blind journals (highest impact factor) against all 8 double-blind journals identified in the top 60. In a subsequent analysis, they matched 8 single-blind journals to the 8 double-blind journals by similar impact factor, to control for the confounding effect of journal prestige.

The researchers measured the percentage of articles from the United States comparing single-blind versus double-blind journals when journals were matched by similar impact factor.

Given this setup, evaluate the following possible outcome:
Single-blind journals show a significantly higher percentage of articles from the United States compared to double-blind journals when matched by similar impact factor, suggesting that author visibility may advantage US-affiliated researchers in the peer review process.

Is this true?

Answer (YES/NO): NO